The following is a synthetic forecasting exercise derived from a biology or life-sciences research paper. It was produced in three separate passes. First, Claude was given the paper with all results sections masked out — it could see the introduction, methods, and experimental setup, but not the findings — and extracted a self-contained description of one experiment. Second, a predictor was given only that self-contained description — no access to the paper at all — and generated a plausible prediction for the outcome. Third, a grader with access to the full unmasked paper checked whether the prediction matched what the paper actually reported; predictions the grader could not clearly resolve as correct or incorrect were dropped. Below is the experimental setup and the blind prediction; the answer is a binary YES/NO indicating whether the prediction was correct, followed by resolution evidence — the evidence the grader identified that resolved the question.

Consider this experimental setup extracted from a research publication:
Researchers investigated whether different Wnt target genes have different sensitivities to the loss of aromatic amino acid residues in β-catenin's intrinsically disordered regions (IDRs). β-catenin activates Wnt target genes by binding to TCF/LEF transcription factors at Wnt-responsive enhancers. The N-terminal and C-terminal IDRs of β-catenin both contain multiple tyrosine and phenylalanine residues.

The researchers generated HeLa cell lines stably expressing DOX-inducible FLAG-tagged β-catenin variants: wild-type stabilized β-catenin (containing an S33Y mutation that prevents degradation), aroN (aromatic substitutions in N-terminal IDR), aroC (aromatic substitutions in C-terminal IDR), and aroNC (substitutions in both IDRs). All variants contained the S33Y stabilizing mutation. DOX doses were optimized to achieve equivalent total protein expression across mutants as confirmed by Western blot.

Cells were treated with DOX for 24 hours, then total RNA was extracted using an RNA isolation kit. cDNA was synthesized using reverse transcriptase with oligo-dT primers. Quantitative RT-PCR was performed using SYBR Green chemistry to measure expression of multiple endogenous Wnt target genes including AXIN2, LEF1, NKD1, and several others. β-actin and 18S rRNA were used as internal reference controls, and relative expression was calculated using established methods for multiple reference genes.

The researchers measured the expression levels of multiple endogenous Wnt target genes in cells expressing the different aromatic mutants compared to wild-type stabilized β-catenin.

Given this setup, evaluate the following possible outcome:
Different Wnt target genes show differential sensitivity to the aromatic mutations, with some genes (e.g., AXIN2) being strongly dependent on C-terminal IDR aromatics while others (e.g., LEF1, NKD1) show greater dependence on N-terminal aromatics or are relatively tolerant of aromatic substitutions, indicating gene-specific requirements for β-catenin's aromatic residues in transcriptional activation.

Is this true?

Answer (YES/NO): YES